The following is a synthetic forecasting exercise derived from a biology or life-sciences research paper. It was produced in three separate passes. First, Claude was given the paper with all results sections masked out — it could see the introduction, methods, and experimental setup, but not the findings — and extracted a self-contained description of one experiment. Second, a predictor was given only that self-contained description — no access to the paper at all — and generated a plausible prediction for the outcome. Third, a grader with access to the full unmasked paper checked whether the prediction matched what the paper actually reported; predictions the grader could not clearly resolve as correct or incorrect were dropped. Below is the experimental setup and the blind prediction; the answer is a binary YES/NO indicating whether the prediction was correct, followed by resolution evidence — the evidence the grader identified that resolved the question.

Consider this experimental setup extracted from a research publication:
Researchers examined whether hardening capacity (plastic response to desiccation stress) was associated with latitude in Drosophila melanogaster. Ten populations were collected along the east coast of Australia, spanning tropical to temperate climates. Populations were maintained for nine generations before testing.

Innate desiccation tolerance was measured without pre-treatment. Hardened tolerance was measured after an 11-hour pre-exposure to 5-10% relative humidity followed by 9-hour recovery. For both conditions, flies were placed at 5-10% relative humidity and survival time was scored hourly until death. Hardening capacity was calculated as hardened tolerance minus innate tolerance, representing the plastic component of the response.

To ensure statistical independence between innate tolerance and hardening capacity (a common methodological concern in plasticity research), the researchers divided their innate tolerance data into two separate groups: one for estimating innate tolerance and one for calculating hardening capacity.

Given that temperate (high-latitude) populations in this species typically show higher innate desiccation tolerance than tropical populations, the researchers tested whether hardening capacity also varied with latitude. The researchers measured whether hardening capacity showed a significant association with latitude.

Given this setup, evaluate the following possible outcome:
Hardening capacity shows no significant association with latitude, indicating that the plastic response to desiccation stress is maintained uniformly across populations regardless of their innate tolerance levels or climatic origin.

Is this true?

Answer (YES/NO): NO